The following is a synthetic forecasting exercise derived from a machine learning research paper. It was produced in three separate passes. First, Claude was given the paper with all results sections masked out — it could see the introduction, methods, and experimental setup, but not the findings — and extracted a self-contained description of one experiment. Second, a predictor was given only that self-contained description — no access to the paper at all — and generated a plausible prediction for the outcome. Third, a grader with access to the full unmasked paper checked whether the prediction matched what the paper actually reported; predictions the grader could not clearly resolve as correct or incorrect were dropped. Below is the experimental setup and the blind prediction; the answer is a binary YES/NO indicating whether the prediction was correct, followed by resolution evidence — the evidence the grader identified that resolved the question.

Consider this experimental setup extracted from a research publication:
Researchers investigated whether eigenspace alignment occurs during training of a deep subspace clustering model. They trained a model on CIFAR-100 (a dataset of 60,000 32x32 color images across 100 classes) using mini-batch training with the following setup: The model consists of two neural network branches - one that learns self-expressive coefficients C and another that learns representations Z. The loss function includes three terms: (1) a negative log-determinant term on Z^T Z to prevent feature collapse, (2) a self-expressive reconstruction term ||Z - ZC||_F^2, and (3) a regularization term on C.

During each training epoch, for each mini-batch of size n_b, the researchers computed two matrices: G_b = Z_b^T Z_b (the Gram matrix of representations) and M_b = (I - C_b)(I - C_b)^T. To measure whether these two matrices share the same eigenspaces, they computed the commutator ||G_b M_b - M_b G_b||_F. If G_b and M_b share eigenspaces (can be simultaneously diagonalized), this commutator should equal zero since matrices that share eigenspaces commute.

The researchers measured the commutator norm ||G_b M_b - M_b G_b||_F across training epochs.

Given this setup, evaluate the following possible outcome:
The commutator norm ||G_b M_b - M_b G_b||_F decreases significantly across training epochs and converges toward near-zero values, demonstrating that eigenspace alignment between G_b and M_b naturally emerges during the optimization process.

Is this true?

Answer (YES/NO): YES